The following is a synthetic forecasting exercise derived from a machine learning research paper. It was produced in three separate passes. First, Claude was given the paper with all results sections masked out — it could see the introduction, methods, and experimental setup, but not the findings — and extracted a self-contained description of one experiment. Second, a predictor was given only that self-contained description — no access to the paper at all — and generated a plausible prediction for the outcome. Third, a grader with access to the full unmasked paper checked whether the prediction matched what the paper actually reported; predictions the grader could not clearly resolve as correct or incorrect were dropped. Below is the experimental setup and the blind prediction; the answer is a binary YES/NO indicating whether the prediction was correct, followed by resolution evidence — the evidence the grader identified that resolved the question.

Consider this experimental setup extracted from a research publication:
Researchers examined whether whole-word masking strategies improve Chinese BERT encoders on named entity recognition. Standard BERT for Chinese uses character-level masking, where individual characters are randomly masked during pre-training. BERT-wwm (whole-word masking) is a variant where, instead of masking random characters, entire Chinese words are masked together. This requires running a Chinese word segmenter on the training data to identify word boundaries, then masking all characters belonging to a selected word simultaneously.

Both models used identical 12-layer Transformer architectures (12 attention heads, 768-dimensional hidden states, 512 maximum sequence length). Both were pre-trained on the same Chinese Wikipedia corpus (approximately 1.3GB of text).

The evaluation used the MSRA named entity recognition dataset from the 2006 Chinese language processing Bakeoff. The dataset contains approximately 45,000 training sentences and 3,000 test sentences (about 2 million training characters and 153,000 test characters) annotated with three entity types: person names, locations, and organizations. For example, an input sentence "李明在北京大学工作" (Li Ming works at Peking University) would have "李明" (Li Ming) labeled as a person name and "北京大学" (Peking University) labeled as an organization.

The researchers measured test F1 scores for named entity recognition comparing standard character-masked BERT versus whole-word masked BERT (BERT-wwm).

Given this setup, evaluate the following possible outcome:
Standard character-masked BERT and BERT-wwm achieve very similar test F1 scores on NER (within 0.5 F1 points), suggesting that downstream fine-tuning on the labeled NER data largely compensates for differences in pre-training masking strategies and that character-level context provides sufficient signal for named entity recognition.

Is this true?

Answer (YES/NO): YES